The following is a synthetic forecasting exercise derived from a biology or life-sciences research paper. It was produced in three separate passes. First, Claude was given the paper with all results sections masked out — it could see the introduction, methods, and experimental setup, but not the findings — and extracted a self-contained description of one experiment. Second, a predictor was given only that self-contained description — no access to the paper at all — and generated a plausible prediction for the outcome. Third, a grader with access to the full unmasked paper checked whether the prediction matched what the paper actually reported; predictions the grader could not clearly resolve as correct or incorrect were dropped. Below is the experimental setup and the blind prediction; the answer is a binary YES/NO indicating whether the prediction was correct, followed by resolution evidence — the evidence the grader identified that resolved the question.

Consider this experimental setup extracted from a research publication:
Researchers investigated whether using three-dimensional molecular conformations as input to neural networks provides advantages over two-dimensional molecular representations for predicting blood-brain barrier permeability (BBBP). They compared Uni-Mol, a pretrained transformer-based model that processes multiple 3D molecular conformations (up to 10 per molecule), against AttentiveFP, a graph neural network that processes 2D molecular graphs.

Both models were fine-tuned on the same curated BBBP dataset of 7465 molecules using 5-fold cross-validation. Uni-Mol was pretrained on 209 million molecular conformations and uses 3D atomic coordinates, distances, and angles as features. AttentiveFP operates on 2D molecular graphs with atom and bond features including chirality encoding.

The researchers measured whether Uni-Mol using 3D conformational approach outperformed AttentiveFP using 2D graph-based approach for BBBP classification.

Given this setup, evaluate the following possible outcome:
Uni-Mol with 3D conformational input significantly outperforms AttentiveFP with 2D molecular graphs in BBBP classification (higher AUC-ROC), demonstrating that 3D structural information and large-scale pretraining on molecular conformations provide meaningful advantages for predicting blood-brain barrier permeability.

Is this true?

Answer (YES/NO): NO